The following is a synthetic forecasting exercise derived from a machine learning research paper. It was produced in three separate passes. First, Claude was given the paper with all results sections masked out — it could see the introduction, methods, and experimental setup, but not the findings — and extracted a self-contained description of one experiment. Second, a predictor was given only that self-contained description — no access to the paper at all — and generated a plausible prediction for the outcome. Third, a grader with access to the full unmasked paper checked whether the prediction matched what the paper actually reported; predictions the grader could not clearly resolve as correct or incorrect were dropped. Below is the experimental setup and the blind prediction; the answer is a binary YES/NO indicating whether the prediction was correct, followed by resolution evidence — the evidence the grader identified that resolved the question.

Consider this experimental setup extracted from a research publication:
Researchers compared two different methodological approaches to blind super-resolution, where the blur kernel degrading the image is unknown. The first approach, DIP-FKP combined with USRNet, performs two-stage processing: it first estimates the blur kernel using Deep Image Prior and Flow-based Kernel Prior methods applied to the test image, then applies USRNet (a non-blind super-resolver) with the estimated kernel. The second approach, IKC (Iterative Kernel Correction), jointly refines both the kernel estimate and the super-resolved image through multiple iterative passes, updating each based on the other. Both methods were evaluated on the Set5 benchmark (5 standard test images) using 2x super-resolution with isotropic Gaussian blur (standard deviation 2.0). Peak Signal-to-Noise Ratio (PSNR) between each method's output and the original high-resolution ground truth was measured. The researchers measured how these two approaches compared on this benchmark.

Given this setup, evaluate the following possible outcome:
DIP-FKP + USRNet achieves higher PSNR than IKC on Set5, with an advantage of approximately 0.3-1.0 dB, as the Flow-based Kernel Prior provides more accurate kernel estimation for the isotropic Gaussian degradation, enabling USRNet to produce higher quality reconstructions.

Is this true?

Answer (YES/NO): NO